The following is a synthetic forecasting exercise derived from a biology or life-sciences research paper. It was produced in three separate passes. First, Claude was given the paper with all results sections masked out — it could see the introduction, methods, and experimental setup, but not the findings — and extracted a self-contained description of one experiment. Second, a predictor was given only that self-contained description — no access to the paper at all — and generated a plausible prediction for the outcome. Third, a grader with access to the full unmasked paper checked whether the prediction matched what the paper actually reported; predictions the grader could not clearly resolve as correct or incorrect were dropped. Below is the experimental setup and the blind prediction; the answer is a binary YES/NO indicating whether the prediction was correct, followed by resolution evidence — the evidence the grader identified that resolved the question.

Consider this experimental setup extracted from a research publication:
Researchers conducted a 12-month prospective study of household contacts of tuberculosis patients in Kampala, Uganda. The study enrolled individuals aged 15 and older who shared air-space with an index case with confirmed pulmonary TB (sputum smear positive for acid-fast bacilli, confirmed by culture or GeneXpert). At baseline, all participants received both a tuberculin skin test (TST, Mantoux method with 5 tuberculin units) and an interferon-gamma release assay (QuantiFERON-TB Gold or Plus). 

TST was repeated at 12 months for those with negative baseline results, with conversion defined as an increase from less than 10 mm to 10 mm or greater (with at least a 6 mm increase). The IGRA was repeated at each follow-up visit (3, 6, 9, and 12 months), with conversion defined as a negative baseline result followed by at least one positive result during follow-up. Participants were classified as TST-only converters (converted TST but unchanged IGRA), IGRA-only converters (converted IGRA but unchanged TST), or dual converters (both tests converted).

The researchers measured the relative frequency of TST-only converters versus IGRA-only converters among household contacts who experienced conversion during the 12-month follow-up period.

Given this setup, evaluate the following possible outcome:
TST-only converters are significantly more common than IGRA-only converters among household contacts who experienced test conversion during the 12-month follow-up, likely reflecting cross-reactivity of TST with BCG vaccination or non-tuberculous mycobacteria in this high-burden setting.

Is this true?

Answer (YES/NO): YES